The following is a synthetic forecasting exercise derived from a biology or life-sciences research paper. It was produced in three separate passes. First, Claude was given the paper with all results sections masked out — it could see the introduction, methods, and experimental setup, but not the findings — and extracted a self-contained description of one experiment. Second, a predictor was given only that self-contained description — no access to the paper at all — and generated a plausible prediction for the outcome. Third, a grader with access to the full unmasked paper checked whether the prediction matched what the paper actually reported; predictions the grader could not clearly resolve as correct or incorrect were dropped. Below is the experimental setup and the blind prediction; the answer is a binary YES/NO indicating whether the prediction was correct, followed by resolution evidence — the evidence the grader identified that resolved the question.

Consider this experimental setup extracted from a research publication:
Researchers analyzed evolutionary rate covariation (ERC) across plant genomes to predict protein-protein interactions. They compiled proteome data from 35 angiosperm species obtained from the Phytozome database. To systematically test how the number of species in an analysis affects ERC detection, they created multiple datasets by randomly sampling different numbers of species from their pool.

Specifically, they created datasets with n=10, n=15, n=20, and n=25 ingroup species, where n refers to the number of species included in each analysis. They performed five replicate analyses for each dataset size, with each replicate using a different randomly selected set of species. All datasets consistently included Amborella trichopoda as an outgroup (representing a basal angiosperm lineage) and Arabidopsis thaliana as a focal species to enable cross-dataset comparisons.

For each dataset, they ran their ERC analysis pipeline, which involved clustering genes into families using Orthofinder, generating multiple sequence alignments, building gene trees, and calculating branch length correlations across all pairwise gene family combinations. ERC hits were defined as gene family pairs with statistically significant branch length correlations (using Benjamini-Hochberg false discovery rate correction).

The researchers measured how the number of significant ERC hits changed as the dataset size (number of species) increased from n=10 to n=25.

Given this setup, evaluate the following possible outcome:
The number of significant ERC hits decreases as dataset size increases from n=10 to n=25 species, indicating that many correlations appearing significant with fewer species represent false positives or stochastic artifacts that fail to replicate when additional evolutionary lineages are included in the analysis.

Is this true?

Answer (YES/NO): NO